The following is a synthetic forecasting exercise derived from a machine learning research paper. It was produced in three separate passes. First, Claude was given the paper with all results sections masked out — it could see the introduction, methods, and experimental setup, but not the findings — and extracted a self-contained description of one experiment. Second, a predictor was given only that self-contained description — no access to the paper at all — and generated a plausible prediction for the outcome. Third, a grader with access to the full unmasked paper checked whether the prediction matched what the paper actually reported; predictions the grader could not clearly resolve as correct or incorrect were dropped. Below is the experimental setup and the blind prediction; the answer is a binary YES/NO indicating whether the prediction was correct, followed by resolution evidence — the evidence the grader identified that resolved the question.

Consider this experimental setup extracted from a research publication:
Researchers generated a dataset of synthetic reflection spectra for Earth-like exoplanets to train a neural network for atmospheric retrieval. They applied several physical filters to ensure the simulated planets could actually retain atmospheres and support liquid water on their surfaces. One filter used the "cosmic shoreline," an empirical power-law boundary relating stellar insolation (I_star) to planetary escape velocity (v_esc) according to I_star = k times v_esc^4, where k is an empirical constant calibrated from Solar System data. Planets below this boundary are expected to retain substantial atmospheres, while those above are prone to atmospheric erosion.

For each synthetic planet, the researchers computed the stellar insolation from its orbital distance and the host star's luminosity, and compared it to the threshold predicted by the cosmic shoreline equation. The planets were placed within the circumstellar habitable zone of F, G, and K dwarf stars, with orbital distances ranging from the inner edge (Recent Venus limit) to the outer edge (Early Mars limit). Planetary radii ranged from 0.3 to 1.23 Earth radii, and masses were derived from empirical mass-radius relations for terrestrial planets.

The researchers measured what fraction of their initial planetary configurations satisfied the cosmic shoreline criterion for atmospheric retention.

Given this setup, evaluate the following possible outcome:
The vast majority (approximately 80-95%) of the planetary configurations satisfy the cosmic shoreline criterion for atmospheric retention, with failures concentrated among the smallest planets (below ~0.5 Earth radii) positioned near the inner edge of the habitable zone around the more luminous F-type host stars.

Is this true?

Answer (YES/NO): NO